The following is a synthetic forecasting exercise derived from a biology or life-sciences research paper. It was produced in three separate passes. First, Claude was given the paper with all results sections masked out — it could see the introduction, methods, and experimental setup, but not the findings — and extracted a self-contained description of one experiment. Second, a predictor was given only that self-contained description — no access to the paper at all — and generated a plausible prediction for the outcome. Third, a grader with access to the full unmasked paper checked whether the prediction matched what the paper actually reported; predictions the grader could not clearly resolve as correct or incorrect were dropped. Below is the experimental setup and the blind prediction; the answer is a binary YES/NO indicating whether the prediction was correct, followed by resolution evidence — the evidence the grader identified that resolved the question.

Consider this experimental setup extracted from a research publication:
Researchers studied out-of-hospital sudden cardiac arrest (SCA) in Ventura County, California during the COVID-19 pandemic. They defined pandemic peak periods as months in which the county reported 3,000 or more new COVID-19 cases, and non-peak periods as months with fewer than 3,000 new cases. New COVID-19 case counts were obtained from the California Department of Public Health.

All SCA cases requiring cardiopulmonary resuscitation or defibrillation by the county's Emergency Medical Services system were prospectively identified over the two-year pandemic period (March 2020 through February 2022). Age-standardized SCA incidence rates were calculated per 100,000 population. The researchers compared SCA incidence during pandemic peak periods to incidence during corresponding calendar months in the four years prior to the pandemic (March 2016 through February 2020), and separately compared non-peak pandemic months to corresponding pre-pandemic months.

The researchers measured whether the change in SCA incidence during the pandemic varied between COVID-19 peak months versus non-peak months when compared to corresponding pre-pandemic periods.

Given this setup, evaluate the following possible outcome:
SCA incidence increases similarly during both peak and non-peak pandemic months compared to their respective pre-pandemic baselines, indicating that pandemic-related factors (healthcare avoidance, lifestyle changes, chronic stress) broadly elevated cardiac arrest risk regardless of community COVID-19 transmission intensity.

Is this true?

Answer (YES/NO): NO